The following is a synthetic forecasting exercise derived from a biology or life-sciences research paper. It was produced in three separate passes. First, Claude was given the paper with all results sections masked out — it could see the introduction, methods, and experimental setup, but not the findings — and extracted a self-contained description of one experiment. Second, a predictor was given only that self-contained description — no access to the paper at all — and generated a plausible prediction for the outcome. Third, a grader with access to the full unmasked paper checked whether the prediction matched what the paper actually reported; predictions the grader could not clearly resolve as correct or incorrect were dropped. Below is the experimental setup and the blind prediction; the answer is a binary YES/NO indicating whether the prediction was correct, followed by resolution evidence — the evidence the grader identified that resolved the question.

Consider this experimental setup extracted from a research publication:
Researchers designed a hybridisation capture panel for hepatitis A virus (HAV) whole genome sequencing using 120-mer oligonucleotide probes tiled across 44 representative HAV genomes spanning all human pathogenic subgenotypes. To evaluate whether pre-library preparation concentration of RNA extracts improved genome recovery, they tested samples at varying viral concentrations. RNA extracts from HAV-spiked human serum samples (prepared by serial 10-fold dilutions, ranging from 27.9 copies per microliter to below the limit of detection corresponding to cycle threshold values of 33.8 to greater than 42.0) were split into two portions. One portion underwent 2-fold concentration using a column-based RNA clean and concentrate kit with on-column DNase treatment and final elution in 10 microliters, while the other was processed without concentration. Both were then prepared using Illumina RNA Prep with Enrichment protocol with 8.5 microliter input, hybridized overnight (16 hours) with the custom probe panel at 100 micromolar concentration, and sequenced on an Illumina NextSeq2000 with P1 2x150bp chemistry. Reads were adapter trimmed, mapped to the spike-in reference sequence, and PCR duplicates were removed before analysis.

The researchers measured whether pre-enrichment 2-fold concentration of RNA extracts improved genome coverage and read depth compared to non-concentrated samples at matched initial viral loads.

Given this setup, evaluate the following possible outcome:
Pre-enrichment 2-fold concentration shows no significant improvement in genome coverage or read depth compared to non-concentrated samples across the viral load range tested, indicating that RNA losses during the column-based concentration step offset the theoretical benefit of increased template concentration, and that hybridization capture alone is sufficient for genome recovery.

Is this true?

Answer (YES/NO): NO